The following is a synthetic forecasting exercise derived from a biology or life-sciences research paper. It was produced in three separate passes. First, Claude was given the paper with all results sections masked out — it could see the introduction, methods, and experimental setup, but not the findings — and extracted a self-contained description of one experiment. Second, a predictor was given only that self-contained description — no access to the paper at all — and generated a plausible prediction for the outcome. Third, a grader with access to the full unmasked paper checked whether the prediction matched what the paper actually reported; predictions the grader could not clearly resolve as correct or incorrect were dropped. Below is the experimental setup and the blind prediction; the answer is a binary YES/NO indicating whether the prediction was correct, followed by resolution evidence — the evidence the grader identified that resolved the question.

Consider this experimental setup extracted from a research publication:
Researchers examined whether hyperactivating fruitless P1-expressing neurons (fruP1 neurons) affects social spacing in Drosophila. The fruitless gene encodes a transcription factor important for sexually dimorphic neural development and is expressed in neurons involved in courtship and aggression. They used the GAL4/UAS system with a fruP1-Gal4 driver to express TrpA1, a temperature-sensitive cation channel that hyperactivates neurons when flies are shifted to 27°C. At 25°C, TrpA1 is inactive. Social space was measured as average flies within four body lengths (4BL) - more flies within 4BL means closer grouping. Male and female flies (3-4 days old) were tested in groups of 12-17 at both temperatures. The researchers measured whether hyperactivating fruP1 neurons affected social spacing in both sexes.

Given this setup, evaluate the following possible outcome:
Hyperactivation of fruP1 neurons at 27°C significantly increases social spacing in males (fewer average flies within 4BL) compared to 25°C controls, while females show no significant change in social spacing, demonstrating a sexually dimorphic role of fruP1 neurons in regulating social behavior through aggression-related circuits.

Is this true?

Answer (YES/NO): NO